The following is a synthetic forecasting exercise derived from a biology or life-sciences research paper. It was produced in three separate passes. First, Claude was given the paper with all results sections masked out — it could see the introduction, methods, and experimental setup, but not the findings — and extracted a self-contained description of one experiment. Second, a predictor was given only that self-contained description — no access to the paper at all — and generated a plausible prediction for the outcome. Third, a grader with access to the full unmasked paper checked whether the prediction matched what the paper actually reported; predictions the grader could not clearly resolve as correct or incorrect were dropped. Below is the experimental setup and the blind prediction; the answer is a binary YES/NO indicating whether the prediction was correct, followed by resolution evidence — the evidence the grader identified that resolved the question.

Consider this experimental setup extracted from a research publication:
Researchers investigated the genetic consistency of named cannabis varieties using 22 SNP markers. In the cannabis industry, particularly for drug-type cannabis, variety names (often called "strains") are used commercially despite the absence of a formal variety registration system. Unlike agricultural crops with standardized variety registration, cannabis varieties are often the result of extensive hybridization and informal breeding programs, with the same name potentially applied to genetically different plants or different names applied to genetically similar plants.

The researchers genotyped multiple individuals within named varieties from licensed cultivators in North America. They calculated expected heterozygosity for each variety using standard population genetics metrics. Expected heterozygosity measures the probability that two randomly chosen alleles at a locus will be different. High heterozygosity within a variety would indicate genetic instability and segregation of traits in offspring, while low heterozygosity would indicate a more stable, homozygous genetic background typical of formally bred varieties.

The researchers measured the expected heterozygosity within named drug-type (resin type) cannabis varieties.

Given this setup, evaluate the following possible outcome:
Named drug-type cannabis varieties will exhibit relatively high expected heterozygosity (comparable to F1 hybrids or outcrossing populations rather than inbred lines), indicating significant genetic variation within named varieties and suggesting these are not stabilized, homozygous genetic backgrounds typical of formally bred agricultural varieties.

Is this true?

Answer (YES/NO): YES